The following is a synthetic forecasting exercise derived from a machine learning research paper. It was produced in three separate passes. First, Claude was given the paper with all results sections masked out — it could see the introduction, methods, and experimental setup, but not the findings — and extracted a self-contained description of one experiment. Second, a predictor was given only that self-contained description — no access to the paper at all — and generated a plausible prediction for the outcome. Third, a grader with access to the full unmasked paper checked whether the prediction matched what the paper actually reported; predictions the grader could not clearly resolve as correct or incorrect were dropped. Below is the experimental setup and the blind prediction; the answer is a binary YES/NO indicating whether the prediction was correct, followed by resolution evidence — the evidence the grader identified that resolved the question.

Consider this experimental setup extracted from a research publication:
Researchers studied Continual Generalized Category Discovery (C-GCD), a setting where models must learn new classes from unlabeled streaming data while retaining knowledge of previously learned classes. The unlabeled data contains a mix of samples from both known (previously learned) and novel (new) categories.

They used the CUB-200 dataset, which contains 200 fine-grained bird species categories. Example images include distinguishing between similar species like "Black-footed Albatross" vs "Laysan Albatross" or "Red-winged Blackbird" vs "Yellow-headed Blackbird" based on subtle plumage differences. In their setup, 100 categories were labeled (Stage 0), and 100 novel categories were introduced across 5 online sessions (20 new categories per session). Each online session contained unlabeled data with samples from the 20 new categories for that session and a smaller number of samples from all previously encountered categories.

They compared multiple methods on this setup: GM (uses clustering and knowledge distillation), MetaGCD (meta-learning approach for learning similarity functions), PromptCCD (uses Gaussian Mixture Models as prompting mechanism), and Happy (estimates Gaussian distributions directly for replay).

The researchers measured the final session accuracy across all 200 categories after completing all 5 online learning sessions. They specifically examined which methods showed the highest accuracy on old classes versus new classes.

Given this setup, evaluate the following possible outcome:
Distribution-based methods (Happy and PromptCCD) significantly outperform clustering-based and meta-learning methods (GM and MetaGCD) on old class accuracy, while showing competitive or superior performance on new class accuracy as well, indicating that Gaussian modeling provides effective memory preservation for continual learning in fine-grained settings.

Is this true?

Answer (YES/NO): NO